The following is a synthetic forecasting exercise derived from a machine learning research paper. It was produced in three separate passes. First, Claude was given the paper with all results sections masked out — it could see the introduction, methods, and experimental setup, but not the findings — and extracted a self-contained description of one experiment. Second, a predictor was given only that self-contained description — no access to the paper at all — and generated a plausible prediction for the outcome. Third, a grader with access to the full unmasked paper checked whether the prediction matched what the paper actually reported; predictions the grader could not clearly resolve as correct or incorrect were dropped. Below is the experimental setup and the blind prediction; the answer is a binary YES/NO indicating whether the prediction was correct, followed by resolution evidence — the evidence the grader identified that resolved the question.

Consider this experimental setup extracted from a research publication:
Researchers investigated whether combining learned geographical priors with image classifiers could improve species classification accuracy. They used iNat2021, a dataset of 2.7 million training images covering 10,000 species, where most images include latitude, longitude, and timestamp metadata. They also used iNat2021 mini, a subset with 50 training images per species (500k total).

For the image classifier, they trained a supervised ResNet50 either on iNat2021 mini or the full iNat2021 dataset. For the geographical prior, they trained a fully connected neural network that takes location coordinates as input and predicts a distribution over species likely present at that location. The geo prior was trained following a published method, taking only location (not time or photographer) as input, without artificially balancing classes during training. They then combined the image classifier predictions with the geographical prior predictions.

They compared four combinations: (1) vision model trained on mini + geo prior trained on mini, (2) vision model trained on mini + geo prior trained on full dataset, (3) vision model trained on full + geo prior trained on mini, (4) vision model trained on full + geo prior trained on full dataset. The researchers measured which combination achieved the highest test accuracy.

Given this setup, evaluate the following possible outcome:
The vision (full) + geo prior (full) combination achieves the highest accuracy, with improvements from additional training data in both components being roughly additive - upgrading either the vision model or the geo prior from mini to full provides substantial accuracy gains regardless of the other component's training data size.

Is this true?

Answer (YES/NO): NO